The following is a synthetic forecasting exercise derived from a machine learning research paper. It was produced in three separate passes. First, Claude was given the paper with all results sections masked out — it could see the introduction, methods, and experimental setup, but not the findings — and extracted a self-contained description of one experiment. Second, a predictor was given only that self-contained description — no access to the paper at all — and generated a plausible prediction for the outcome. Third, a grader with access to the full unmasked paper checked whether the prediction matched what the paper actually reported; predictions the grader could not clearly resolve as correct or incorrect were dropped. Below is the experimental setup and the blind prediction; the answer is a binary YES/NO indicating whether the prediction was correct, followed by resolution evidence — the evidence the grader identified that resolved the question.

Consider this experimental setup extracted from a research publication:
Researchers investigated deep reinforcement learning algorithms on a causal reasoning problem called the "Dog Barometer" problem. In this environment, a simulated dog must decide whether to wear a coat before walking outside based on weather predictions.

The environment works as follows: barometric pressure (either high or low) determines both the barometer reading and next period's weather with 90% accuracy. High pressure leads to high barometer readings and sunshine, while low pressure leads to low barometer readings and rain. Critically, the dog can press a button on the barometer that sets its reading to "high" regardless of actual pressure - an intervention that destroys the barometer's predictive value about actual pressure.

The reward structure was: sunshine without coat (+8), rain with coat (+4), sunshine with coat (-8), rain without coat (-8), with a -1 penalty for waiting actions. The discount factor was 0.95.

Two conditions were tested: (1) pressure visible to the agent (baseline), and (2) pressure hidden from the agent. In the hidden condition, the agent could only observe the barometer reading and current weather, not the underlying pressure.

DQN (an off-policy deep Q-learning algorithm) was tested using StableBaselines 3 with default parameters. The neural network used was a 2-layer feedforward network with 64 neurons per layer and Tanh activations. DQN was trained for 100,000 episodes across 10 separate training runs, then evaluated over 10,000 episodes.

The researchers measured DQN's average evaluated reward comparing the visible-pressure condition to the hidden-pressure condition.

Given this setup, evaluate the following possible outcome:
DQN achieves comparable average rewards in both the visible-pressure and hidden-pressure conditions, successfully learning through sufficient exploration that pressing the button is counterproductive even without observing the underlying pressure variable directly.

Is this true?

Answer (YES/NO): NO